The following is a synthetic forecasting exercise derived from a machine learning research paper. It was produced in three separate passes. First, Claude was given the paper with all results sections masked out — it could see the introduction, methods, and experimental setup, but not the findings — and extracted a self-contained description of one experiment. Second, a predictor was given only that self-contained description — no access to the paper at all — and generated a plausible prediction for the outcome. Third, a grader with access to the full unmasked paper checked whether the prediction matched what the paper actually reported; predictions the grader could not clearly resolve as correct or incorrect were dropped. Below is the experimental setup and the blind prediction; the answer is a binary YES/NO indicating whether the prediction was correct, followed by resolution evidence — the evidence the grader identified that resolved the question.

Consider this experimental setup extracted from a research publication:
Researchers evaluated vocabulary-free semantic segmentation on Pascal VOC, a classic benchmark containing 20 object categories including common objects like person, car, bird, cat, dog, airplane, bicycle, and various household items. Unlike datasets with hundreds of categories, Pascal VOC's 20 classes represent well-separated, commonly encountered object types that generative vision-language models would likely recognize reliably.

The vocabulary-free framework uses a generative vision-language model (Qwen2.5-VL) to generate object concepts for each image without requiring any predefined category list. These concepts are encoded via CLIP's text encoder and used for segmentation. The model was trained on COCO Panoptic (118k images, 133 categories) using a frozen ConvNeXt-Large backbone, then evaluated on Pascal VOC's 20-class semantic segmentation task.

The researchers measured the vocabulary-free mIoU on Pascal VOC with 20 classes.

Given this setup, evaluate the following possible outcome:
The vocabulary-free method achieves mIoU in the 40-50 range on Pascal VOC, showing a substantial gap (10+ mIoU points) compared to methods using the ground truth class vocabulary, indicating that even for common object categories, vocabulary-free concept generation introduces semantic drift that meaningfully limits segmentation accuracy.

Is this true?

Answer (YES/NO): NO